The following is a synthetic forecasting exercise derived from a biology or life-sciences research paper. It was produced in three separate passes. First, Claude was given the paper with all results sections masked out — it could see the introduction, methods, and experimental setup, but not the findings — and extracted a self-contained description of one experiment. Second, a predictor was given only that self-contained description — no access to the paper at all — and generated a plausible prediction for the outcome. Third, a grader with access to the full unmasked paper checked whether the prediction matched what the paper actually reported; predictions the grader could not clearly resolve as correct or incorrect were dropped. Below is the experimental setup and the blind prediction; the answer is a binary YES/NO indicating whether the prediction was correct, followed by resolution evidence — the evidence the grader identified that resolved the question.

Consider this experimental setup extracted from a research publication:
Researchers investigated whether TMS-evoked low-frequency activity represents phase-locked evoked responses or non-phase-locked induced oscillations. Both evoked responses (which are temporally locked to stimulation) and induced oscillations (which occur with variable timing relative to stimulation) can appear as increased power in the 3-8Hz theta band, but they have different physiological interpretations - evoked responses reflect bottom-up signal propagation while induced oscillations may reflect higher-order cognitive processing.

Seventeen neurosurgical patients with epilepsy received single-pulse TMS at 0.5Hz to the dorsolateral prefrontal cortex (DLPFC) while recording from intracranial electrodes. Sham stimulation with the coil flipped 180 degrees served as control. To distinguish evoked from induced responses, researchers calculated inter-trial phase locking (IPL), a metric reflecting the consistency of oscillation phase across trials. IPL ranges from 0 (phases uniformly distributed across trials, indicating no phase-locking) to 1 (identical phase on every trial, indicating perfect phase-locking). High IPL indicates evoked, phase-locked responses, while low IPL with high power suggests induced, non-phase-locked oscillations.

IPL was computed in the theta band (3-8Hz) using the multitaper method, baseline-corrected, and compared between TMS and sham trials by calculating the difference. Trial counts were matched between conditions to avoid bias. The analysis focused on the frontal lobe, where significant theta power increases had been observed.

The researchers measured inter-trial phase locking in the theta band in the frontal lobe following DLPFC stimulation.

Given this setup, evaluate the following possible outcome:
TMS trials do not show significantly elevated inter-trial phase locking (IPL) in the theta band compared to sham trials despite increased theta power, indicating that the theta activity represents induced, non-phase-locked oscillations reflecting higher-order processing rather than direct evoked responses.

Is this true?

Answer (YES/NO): NO